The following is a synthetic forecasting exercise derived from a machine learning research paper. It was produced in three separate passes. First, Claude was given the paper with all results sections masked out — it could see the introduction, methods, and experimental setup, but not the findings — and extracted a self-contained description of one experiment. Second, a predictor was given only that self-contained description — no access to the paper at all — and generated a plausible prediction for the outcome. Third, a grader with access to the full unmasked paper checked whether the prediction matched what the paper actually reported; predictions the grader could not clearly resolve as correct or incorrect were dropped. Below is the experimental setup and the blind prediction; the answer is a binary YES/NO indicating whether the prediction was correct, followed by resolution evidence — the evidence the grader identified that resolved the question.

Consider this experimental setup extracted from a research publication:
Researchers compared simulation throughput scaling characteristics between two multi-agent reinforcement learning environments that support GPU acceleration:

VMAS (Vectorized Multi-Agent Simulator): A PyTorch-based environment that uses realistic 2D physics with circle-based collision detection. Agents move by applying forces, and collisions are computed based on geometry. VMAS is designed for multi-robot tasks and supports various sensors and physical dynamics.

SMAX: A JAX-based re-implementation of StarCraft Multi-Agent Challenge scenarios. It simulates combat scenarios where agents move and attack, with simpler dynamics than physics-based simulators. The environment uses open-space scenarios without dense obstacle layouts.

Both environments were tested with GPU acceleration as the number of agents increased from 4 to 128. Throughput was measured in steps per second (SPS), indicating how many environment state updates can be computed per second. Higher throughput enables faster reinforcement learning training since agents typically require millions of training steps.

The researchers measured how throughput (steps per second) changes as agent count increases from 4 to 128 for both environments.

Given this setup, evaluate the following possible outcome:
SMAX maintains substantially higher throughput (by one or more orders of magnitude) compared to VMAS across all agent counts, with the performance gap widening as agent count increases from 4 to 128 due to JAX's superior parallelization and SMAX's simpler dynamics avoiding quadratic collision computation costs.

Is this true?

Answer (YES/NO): YES